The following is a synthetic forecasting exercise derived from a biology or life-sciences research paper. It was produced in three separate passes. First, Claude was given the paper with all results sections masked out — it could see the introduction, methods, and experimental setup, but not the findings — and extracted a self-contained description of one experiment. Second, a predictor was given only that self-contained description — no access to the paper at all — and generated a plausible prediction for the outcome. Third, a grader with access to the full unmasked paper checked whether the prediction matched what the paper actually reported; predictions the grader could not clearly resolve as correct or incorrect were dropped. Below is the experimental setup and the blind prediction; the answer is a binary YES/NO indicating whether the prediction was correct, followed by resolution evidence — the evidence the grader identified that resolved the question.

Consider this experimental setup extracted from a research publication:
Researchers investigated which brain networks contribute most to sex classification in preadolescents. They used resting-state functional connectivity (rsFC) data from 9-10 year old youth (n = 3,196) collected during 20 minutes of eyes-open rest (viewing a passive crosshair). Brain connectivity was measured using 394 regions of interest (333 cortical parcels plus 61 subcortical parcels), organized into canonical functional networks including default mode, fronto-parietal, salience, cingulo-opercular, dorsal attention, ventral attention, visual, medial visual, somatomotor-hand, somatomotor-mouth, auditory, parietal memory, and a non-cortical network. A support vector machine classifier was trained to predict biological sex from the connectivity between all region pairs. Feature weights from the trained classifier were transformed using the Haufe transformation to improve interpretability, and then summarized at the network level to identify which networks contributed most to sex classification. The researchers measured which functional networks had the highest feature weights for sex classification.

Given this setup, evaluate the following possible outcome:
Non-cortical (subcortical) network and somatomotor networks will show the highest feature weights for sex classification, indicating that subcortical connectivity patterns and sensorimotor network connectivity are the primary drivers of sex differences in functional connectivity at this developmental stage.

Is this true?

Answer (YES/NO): NO